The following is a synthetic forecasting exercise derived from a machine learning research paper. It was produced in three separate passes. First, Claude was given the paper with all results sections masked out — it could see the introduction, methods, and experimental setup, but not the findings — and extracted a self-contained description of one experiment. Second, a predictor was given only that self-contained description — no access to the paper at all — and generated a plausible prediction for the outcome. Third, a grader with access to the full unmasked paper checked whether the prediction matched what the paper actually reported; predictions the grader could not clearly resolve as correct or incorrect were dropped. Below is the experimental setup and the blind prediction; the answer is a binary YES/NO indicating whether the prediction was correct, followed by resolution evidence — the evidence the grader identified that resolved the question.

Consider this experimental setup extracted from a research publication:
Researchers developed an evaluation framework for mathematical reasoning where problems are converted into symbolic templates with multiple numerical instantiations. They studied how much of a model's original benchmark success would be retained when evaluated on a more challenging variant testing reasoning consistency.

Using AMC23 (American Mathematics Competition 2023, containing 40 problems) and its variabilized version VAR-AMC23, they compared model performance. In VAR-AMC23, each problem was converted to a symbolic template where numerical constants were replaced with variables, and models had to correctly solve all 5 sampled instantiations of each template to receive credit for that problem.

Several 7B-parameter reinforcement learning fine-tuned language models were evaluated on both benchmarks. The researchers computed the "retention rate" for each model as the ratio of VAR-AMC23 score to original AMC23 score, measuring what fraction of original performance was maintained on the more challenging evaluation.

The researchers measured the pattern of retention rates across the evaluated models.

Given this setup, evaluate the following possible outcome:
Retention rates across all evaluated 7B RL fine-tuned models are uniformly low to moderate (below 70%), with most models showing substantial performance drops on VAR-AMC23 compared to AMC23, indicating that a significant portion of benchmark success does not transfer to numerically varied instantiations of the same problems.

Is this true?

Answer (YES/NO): NO